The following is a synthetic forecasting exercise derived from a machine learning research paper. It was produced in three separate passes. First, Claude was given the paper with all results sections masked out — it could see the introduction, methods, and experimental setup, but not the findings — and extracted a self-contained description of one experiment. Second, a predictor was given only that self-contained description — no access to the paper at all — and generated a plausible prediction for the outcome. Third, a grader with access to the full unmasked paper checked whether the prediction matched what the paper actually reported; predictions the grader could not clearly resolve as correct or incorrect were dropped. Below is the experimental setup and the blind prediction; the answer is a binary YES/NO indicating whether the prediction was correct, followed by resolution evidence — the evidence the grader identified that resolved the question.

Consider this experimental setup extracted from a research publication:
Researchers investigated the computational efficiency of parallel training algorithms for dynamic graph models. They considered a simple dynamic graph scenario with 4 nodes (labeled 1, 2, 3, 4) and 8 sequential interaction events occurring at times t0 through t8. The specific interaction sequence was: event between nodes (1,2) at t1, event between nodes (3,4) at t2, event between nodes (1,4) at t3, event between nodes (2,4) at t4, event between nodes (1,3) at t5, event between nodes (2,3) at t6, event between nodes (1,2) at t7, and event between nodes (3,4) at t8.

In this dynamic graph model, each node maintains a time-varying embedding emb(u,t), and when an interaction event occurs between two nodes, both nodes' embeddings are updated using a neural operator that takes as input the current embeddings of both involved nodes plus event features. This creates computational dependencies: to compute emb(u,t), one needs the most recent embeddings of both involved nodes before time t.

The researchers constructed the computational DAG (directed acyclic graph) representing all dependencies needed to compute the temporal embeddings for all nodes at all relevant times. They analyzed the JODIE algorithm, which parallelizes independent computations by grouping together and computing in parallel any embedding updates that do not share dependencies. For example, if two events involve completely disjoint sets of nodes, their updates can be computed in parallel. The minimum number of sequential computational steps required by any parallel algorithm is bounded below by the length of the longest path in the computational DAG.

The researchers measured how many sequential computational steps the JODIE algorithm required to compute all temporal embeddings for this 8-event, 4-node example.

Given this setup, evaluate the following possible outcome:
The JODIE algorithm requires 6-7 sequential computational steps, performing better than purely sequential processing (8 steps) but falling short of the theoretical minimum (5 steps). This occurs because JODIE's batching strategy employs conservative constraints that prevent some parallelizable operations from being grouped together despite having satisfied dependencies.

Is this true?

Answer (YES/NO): NO